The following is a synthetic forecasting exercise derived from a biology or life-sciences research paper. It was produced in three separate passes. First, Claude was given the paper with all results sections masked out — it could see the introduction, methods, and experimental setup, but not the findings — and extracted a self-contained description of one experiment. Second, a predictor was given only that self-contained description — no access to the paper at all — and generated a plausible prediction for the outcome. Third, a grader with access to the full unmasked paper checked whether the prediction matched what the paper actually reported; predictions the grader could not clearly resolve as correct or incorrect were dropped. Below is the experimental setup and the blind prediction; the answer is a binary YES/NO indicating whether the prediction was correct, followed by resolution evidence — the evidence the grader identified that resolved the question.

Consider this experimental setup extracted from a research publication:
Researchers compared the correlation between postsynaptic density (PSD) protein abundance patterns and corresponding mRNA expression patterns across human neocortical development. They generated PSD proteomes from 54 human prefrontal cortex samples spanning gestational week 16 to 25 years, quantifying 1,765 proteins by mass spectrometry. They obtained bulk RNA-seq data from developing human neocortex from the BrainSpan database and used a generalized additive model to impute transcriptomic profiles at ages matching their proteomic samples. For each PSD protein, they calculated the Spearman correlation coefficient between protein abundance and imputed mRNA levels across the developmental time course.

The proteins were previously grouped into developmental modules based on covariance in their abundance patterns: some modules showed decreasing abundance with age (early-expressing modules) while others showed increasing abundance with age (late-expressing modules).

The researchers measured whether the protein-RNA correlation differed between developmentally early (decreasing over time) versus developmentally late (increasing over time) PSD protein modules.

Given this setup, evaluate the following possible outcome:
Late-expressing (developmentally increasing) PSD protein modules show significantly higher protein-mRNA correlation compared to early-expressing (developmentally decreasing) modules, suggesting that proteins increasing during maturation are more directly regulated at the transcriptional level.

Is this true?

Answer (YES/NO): NO